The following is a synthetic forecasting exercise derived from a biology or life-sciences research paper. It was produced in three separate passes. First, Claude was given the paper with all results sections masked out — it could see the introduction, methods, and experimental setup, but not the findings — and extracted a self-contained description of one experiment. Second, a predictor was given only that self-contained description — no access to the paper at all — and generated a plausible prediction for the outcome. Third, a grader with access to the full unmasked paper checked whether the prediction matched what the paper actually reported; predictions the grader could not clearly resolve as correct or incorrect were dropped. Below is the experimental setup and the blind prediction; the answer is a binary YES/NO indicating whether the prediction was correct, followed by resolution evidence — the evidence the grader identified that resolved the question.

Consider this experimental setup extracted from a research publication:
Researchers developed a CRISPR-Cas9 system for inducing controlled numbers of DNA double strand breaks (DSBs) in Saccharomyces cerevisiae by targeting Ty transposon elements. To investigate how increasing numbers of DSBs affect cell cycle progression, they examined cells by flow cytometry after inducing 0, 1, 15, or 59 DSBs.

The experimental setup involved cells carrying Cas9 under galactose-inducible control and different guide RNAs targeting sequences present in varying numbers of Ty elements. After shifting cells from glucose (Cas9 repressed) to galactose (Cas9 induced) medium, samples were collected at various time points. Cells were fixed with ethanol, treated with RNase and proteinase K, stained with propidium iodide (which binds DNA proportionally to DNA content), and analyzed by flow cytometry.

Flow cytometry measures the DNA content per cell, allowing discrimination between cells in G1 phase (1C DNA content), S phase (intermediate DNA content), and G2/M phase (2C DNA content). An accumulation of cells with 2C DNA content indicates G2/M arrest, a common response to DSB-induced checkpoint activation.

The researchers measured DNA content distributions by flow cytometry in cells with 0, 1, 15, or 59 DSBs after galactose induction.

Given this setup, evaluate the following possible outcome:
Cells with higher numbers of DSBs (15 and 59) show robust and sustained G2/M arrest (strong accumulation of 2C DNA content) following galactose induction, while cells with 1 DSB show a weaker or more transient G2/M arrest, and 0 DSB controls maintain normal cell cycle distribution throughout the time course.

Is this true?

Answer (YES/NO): NO